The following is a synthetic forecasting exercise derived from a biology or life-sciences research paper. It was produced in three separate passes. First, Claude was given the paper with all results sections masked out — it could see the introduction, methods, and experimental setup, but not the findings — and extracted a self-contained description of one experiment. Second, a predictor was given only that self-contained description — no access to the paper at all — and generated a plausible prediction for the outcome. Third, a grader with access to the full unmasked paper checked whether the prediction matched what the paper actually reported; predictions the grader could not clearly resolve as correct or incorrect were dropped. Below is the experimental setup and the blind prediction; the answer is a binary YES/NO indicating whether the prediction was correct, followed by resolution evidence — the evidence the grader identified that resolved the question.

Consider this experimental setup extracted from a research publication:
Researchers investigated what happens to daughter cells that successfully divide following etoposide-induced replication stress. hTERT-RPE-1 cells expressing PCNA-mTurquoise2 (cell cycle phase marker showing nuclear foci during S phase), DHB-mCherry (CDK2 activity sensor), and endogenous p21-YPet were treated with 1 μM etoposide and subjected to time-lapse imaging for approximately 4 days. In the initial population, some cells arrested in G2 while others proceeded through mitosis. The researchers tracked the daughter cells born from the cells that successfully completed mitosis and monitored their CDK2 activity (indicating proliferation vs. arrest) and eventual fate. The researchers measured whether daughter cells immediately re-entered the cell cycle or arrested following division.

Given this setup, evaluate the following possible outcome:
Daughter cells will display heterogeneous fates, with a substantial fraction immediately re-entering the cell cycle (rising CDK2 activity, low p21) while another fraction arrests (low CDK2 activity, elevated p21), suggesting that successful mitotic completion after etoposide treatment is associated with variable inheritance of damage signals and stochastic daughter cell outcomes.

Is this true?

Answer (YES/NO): NO